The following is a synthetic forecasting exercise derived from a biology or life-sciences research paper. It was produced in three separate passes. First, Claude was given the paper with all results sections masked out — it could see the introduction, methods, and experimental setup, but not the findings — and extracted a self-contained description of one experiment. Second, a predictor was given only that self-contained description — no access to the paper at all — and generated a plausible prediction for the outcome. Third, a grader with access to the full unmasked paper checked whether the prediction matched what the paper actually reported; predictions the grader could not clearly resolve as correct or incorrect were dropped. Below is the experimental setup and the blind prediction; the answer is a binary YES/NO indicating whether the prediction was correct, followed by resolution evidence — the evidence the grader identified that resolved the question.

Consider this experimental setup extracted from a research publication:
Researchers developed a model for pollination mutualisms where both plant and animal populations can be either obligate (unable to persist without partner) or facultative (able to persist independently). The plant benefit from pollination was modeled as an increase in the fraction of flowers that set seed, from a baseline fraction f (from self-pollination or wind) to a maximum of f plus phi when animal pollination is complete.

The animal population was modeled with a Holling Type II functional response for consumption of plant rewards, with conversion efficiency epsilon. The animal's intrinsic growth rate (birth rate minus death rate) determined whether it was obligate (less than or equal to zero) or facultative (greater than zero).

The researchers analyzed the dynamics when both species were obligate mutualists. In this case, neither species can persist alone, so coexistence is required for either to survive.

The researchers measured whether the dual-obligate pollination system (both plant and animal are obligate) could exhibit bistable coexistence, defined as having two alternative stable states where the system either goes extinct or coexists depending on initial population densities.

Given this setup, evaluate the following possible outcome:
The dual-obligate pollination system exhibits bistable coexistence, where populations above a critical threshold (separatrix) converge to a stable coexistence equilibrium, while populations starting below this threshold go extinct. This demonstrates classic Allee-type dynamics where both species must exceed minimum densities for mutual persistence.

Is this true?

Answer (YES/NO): NO